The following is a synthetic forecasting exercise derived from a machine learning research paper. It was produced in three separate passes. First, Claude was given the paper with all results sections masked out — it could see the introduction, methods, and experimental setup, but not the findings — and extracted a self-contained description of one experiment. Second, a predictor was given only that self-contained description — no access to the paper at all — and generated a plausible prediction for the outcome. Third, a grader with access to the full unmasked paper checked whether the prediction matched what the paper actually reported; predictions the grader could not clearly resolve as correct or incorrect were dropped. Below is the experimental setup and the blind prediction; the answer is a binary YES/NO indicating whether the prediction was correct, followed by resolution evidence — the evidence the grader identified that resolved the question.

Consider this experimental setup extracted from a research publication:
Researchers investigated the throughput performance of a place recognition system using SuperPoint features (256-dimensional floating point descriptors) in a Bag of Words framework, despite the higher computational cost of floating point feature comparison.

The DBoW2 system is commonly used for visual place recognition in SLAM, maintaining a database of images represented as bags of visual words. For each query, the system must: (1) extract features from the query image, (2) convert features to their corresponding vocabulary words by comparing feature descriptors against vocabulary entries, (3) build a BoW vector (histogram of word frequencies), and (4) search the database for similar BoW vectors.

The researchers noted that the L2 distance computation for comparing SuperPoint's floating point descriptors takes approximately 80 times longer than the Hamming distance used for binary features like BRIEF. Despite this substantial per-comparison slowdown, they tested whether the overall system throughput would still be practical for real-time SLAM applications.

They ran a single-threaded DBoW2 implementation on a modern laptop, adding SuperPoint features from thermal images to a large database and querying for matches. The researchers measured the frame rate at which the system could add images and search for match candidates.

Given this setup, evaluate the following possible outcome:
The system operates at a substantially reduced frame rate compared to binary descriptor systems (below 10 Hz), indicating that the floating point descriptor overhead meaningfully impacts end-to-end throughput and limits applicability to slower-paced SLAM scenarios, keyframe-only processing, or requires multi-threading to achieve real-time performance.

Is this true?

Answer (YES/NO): NO